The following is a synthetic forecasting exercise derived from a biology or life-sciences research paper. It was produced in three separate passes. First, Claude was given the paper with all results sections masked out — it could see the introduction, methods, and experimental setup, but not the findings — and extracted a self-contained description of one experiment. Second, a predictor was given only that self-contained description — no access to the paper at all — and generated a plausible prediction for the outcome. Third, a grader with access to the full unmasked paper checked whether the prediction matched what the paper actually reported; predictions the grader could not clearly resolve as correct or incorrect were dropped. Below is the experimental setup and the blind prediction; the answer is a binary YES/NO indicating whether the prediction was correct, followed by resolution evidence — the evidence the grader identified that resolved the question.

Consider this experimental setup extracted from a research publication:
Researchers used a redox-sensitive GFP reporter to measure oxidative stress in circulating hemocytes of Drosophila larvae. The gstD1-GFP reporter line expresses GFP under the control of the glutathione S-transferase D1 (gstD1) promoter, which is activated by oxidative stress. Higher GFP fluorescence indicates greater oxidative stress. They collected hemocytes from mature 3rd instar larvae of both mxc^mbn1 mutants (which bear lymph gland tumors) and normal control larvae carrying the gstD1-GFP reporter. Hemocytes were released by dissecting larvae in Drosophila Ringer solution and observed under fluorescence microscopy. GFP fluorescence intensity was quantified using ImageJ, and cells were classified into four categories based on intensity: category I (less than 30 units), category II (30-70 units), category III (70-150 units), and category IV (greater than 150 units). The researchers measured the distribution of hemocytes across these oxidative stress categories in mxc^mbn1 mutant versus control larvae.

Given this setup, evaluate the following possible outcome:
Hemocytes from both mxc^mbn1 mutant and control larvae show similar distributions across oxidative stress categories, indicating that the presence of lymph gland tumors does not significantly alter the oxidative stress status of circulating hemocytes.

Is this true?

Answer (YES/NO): NO